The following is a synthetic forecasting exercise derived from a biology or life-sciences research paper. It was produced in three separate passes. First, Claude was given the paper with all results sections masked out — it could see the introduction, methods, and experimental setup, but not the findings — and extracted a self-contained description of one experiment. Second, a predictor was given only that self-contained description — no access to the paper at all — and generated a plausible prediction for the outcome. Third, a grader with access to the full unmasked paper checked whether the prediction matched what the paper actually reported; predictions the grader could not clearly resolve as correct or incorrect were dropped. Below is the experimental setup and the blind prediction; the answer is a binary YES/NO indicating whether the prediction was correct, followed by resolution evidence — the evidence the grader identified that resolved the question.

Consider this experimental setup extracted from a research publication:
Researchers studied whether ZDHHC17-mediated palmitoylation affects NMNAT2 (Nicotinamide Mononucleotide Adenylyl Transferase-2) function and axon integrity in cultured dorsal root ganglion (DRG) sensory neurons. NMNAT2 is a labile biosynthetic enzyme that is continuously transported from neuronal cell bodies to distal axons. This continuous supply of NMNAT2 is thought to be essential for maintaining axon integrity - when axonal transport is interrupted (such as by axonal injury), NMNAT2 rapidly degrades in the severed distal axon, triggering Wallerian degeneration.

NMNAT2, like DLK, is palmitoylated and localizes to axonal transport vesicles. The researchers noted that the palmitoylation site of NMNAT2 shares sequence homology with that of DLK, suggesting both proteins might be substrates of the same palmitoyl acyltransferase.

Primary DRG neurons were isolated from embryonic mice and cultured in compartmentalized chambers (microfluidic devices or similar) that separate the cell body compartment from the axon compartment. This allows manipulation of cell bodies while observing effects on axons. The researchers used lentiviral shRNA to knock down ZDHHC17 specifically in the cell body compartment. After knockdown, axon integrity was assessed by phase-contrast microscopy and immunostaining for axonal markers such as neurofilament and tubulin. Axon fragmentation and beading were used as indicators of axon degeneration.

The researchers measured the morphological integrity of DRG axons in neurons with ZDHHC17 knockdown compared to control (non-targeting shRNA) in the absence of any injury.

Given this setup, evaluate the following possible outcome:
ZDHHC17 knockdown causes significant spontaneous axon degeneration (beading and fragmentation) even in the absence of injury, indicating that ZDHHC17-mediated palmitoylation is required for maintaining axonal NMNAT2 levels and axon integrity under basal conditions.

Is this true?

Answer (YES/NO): YES